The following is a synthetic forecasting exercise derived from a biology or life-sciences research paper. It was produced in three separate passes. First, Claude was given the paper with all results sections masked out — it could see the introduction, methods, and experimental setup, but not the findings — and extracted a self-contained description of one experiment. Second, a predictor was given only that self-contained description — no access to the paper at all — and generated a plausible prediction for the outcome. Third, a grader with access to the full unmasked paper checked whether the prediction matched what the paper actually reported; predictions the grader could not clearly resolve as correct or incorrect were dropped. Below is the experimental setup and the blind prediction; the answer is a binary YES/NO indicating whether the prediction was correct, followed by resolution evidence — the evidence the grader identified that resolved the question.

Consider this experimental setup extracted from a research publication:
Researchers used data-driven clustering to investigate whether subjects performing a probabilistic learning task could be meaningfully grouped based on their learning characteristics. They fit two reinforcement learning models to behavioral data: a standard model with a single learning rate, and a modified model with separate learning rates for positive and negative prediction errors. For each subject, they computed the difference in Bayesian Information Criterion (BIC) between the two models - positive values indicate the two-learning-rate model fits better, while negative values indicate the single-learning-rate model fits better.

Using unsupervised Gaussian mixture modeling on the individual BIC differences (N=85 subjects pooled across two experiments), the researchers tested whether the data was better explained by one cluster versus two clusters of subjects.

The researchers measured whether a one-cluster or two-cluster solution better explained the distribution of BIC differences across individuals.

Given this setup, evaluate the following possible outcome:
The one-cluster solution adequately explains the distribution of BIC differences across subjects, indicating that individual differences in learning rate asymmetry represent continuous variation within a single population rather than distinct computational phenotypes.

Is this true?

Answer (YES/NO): NO